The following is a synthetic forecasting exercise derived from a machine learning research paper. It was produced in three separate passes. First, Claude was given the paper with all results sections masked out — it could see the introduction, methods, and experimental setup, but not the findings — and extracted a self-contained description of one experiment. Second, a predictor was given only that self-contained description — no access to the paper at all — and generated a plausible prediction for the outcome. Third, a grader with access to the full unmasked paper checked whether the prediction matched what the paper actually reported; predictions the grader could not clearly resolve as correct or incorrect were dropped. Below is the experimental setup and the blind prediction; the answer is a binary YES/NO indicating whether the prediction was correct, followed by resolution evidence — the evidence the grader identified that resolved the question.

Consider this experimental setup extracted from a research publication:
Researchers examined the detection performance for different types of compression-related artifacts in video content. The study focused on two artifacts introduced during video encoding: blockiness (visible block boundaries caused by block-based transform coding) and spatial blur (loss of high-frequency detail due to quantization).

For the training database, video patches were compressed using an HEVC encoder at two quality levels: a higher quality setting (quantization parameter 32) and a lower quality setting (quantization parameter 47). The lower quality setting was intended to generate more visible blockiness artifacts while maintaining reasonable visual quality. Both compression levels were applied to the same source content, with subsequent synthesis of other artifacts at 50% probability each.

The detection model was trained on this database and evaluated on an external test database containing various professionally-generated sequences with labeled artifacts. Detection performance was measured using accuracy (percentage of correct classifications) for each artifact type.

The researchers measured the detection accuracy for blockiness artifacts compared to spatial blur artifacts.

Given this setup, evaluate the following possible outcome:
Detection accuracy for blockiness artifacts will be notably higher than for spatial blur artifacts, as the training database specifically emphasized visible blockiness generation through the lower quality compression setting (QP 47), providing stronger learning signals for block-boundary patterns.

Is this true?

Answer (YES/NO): YES